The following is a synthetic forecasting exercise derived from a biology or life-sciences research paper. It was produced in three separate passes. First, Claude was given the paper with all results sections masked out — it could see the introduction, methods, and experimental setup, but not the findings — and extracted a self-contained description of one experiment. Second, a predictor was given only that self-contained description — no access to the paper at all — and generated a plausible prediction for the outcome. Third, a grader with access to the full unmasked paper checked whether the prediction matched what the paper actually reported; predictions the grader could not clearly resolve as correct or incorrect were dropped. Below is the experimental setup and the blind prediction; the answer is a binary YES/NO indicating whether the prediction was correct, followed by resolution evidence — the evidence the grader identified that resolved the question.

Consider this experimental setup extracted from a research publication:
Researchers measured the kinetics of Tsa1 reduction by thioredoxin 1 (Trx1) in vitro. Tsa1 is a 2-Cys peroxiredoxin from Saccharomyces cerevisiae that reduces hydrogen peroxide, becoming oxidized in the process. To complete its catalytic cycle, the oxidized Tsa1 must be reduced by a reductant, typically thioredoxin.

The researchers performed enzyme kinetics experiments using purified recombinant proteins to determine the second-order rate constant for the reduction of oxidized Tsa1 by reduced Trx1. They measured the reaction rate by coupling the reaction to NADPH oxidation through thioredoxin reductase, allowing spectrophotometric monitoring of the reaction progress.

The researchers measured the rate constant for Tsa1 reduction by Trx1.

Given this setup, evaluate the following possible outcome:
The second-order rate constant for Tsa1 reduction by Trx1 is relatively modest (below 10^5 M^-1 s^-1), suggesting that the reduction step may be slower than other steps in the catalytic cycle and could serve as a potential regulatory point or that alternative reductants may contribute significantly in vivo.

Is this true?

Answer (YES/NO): NO